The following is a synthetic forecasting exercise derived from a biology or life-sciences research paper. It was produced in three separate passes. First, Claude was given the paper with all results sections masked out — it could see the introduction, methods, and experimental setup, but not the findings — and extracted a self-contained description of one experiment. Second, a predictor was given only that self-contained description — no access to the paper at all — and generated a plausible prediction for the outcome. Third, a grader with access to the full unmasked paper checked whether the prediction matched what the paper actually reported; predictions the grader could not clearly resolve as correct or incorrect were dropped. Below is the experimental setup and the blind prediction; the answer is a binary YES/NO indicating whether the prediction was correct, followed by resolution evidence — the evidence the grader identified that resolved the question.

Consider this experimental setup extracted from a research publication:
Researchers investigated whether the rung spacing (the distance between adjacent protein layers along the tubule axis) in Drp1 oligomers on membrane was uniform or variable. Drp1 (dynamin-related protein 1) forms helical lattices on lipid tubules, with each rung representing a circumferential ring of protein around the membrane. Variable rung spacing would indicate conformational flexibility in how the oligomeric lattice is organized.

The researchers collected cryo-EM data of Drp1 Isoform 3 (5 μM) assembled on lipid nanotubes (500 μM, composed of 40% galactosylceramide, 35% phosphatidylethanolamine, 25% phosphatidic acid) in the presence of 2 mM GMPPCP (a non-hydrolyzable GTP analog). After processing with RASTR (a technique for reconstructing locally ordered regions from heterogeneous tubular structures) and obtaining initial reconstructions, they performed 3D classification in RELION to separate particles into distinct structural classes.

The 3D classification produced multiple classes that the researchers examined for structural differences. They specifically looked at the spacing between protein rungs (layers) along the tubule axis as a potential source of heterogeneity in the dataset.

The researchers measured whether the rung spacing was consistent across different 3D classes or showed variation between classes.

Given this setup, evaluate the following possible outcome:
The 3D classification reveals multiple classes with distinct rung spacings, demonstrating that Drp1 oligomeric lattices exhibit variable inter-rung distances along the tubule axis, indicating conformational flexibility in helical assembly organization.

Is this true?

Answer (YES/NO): YES